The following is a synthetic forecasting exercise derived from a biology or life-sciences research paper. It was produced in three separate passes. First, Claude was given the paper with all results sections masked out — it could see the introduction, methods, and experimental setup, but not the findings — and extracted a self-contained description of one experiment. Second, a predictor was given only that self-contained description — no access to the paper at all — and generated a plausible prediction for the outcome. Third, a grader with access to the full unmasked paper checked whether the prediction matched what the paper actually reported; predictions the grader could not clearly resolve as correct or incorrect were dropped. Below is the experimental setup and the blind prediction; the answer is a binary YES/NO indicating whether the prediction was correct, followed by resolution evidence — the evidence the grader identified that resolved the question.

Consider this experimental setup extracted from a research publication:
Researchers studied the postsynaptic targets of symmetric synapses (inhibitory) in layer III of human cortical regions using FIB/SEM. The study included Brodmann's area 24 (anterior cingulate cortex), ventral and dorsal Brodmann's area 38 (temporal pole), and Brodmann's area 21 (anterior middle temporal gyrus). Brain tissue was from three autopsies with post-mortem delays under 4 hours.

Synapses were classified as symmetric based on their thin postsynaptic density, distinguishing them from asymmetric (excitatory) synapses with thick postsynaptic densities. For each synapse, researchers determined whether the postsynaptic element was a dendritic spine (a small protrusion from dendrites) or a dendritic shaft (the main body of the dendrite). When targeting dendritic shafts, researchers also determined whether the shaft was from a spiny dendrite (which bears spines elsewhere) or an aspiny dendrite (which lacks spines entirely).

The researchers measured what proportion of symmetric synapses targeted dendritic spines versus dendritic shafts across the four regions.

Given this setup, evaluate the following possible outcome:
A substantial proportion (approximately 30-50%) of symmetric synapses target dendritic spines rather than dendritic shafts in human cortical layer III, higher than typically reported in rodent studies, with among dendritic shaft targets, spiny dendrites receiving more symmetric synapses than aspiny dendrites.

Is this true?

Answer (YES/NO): NO